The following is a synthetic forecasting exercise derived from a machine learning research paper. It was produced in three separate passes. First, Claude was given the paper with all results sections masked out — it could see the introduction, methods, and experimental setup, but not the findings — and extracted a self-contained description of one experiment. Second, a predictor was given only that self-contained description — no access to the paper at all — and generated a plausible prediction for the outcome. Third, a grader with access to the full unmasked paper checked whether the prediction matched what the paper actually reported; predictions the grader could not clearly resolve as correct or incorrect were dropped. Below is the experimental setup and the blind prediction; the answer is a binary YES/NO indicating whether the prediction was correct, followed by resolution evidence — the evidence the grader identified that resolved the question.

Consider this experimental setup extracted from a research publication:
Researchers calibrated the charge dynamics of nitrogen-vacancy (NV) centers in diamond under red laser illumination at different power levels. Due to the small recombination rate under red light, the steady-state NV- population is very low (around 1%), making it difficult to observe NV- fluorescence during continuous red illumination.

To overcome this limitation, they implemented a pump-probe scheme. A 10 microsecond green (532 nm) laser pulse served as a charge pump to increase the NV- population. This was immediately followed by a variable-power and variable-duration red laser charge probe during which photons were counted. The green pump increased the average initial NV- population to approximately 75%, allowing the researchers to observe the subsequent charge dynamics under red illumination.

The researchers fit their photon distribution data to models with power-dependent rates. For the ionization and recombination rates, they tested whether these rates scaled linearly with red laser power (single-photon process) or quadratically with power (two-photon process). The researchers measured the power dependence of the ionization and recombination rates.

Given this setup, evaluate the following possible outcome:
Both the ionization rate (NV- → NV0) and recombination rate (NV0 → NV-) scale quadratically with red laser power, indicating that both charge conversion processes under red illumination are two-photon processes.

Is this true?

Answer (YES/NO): YES